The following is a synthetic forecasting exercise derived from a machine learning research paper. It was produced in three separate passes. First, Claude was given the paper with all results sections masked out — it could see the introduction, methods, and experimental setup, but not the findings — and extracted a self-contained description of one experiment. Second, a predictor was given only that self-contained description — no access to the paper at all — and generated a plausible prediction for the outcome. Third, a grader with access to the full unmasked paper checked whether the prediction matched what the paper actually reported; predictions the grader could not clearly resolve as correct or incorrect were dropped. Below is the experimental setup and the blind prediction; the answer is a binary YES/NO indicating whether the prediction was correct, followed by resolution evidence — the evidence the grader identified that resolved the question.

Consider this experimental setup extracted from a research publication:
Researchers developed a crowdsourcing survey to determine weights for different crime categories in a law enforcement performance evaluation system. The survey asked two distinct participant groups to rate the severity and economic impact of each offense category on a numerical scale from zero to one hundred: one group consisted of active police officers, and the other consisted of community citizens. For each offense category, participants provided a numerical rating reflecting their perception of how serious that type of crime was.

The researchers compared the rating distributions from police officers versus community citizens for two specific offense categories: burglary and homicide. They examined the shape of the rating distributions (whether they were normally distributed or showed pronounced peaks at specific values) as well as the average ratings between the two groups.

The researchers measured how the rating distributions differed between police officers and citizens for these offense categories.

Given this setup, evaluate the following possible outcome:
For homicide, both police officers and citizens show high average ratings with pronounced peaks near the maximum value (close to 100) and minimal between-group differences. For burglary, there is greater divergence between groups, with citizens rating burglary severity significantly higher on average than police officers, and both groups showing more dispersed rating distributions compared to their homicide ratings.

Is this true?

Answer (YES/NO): NO